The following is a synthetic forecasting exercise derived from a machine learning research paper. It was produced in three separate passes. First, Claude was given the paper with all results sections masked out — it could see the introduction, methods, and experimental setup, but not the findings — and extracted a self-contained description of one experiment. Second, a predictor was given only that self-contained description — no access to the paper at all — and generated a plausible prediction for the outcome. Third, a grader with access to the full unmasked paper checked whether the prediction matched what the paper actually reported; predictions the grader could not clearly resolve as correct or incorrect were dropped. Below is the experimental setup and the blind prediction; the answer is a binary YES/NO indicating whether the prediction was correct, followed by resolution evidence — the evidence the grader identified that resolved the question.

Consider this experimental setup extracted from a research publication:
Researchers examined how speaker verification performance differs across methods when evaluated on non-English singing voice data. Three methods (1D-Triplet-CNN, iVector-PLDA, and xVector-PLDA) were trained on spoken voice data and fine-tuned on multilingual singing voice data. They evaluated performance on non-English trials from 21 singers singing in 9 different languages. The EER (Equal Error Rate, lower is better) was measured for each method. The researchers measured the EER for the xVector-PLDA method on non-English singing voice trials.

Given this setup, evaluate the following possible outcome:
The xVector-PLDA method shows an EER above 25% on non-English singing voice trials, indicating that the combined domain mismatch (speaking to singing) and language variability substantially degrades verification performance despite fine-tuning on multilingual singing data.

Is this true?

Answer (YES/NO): YES